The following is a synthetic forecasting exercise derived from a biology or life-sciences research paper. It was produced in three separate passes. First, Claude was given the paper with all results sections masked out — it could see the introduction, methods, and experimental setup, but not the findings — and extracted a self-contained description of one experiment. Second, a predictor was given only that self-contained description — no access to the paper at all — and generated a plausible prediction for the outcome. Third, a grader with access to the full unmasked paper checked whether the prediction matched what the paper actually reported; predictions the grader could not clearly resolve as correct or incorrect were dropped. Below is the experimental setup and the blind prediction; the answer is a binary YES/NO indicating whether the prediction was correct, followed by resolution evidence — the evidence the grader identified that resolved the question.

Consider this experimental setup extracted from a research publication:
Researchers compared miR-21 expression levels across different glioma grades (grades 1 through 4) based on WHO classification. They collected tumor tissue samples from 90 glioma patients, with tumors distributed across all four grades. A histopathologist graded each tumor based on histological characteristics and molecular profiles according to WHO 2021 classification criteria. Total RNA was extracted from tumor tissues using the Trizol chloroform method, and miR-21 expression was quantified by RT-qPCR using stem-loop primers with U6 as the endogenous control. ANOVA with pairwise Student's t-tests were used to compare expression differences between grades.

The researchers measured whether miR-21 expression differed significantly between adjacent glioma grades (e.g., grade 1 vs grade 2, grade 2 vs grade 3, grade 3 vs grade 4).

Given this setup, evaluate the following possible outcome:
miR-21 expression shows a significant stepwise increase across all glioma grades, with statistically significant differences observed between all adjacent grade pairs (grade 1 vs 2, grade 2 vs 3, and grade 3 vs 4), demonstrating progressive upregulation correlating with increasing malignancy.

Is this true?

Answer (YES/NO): NO